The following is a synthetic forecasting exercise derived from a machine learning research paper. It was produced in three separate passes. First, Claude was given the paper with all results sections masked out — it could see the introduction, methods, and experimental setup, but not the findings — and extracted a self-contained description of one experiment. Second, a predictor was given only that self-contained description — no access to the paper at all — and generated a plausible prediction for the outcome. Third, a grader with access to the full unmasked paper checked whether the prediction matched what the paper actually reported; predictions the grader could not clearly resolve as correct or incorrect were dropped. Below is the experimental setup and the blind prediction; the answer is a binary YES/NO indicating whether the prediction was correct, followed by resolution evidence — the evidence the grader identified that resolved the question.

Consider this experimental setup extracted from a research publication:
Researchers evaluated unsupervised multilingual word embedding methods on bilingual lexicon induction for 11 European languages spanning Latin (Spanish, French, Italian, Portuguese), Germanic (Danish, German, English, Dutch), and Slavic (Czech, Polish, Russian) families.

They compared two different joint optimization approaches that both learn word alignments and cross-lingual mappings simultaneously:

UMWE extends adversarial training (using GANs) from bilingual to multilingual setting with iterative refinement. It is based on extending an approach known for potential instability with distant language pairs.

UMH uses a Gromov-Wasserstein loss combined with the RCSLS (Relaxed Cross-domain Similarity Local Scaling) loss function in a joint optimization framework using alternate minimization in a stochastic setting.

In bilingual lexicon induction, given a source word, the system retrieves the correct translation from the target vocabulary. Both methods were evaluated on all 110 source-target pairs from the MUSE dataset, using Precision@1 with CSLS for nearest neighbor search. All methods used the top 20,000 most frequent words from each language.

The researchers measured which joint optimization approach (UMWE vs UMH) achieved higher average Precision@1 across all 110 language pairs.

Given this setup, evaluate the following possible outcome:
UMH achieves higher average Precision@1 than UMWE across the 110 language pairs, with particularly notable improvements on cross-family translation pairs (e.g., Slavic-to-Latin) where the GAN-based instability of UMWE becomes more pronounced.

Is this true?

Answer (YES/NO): NO